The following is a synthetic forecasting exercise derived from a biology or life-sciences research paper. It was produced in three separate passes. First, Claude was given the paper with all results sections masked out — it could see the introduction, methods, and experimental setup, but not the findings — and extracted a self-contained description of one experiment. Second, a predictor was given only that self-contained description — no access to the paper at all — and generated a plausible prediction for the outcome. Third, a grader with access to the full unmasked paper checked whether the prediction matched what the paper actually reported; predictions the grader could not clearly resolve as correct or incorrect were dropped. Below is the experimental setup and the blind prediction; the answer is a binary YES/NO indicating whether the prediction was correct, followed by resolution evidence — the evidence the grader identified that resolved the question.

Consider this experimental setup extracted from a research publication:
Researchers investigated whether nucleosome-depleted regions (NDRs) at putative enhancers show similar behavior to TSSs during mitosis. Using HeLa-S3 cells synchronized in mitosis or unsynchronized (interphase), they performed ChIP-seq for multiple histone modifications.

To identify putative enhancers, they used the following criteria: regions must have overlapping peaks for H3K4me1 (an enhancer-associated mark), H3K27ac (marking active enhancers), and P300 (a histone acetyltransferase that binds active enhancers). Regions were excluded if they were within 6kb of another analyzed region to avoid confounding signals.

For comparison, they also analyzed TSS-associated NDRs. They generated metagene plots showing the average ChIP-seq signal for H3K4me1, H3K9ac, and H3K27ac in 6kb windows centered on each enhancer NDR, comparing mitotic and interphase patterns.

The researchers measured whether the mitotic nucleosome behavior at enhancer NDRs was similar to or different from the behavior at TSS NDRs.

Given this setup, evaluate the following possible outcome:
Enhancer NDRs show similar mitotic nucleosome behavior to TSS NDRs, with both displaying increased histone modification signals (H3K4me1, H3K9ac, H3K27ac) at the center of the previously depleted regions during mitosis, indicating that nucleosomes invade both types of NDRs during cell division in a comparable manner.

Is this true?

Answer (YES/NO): NO